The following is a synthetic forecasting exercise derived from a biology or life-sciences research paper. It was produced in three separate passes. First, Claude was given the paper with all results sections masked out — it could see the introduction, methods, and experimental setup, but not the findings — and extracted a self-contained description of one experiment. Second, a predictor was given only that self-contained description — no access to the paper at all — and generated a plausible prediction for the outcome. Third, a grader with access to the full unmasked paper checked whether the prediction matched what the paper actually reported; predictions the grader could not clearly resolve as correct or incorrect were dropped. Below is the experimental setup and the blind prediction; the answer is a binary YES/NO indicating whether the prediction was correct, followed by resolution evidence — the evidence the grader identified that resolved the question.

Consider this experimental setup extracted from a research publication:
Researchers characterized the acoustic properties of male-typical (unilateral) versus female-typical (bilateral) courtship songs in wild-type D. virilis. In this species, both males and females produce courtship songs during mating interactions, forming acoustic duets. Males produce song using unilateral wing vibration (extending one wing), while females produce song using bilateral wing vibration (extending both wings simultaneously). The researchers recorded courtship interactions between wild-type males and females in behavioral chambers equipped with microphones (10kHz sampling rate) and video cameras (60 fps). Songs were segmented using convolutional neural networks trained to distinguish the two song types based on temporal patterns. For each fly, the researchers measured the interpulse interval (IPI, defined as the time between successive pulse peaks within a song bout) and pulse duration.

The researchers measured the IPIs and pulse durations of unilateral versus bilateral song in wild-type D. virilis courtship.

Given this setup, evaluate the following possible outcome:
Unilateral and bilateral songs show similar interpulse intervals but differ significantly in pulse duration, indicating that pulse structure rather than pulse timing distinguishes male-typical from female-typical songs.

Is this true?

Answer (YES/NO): NO